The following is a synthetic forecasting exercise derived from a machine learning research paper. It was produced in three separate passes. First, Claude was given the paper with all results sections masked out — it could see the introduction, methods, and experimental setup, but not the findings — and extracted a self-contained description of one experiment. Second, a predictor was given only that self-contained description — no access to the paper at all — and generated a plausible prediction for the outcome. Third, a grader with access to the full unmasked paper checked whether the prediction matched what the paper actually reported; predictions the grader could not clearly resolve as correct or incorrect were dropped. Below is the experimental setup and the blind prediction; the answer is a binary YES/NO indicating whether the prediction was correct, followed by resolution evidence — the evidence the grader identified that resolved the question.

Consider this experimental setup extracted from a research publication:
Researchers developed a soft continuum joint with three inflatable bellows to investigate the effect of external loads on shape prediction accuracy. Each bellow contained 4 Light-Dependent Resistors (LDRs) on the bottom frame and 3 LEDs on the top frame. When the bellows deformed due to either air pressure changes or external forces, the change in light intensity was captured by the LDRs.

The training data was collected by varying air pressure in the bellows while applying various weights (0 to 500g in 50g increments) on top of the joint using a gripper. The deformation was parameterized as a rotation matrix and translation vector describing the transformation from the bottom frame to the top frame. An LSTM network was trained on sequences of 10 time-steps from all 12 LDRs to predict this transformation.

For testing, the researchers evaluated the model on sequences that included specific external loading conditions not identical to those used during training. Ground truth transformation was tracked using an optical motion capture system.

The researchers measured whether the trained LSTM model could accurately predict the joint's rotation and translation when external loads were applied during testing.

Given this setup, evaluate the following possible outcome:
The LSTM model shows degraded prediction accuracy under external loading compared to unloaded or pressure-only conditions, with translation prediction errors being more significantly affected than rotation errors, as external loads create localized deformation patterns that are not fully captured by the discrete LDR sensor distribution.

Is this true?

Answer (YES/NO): NO